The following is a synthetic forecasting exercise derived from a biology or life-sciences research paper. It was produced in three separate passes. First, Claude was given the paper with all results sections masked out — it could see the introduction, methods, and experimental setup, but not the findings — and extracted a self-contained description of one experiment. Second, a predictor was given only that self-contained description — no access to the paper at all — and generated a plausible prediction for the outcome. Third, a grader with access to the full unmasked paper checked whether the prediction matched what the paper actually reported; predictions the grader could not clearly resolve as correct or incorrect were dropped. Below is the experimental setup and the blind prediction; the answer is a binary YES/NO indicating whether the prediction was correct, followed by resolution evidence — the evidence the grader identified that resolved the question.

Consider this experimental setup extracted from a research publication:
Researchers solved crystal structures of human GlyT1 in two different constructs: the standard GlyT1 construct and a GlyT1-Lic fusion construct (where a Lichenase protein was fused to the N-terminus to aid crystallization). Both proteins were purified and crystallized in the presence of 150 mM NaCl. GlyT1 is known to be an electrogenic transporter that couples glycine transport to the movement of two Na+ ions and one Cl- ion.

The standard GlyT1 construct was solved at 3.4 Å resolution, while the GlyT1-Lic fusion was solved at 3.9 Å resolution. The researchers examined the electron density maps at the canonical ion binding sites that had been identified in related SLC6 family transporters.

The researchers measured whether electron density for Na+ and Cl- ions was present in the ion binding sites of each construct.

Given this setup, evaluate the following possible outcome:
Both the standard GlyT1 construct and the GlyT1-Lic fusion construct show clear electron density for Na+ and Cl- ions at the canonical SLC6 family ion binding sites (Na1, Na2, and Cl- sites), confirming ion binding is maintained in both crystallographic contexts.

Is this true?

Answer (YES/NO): NO